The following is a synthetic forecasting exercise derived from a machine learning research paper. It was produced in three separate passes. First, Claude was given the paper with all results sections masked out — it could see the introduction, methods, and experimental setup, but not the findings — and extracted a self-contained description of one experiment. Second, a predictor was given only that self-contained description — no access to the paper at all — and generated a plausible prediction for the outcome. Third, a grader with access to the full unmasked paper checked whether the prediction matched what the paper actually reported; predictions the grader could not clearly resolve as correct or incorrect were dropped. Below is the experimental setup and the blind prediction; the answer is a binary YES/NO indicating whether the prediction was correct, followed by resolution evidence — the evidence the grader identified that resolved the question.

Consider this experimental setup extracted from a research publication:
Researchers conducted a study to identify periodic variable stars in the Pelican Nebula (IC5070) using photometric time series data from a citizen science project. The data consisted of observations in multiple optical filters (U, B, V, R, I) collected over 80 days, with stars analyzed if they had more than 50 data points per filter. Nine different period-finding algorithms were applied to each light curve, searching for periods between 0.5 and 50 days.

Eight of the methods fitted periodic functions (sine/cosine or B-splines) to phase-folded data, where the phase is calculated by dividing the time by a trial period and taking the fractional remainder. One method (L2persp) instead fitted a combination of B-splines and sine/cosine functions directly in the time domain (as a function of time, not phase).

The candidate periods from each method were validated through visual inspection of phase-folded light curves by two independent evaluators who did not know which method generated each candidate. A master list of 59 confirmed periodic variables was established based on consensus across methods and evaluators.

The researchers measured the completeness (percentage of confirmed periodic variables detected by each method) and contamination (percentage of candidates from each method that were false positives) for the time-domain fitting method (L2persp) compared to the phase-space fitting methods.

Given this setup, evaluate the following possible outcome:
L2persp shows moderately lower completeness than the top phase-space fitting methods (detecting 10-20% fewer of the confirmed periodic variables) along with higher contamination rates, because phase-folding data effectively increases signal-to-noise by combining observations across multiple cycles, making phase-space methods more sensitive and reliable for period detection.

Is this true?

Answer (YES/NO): NO